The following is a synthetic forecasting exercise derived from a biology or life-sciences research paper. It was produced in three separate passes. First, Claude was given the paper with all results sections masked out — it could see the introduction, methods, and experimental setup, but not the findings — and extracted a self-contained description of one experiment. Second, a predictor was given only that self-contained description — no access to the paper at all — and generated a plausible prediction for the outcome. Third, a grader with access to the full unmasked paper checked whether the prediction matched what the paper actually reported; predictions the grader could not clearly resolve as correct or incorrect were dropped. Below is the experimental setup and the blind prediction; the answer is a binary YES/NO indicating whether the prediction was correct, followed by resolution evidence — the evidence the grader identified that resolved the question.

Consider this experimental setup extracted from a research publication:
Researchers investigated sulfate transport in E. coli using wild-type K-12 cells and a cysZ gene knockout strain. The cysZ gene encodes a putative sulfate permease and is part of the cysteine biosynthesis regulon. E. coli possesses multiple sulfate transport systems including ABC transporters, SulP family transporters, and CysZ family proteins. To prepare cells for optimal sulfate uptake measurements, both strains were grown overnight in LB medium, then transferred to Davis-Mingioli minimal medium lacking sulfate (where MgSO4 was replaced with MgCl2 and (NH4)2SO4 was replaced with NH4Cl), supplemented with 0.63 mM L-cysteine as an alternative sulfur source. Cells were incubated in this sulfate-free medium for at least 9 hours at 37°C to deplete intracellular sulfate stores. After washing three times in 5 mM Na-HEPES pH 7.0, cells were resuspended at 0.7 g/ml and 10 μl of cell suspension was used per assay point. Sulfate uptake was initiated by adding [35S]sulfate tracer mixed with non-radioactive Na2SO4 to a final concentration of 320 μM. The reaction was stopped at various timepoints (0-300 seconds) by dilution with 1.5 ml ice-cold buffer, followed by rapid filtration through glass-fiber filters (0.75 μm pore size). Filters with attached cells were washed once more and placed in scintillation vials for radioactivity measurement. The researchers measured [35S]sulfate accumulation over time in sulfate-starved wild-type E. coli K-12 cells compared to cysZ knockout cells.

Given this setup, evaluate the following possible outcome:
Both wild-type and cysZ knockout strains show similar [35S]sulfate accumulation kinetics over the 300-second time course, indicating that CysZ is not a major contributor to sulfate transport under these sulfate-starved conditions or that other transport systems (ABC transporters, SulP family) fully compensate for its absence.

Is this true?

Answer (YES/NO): NO